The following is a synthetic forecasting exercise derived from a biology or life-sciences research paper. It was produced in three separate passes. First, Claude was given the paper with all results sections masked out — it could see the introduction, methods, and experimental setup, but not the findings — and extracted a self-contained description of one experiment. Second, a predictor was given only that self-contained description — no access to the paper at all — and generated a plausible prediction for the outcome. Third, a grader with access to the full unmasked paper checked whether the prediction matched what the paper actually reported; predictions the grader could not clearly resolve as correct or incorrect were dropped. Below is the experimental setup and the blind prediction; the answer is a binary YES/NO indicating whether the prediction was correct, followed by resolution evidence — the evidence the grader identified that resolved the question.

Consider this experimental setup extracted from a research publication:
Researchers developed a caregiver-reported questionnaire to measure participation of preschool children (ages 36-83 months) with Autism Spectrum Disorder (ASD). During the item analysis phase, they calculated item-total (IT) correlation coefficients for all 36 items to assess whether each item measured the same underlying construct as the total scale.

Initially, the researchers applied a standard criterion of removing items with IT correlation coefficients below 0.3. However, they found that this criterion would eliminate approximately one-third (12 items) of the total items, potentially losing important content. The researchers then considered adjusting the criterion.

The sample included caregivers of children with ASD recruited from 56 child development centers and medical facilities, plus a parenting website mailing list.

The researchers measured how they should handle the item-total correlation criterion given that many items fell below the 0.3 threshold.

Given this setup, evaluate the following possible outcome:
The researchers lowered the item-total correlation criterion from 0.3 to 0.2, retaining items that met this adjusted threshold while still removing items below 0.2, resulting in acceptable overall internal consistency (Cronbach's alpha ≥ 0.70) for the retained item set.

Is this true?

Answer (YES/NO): NO